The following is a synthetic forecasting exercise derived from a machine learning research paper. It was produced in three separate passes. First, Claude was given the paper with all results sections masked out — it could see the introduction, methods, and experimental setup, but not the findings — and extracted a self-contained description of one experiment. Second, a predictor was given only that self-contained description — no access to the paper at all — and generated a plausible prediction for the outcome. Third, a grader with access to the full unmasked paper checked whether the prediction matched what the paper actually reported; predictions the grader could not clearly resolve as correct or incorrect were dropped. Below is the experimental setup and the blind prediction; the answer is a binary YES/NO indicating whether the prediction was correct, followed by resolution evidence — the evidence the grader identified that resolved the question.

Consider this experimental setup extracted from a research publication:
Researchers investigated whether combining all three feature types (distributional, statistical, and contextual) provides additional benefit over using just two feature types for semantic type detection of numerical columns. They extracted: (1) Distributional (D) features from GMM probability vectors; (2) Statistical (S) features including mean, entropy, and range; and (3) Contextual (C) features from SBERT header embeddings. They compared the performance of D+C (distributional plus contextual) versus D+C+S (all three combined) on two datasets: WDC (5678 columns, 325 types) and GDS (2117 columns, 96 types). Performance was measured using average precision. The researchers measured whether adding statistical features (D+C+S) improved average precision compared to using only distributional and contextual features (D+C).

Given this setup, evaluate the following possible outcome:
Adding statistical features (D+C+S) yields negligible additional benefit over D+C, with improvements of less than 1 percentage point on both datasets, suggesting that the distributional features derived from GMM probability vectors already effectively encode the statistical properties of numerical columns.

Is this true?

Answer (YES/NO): NO